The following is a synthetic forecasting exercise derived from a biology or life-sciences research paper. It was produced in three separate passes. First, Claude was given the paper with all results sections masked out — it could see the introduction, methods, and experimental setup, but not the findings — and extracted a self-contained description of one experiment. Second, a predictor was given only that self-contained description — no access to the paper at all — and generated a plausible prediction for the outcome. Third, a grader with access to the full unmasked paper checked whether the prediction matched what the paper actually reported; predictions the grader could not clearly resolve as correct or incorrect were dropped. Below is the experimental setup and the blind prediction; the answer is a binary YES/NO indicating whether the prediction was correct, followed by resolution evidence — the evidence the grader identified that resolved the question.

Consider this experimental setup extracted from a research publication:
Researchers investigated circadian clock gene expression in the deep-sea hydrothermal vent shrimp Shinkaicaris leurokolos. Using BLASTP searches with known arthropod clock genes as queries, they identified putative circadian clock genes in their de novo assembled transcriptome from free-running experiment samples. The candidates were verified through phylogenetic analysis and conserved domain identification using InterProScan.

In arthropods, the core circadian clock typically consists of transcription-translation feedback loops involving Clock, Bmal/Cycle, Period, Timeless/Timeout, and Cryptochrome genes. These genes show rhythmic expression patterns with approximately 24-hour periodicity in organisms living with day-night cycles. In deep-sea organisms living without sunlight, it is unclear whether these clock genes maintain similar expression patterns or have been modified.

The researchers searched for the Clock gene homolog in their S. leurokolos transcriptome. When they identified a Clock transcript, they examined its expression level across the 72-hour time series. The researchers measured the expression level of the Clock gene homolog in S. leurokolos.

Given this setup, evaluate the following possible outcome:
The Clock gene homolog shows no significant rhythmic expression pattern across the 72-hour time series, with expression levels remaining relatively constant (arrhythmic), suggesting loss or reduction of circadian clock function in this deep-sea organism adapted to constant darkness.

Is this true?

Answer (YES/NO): NO